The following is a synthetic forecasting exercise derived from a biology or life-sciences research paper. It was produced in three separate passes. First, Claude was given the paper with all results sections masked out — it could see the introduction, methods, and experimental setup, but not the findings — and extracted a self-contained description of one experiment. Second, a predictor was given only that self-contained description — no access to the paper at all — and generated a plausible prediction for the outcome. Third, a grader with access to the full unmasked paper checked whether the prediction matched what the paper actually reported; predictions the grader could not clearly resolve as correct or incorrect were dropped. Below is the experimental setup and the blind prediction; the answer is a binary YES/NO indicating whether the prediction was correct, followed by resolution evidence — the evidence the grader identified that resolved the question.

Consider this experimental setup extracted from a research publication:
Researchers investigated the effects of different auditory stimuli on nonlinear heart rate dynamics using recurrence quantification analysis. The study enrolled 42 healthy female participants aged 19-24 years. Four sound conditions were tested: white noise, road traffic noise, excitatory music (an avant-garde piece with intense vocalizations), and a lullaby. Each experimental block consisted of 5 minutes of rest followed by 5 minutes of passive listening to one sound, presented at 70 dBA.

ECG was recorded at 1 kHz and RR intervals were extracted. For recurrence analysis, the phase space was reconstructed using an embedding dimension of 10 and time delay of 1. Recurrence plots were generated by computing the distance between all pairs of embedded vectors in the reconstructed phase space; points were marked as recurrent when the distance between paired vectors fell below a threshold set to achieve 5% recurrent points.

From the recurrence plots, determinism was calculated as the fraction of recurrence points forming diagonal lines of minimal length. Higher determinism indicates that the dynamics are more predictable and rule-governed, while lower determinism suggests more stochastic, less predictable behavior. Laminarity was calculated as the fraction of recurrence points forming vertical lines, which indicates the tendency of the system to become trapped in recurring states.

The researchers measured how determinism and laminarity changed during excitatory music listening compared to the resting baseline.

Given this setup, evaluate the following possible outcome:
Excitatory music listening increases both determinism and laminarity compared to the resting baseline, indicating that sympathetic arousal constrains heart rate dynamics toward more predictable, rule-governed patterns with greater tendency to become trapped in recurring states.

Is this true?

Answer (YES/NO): NO